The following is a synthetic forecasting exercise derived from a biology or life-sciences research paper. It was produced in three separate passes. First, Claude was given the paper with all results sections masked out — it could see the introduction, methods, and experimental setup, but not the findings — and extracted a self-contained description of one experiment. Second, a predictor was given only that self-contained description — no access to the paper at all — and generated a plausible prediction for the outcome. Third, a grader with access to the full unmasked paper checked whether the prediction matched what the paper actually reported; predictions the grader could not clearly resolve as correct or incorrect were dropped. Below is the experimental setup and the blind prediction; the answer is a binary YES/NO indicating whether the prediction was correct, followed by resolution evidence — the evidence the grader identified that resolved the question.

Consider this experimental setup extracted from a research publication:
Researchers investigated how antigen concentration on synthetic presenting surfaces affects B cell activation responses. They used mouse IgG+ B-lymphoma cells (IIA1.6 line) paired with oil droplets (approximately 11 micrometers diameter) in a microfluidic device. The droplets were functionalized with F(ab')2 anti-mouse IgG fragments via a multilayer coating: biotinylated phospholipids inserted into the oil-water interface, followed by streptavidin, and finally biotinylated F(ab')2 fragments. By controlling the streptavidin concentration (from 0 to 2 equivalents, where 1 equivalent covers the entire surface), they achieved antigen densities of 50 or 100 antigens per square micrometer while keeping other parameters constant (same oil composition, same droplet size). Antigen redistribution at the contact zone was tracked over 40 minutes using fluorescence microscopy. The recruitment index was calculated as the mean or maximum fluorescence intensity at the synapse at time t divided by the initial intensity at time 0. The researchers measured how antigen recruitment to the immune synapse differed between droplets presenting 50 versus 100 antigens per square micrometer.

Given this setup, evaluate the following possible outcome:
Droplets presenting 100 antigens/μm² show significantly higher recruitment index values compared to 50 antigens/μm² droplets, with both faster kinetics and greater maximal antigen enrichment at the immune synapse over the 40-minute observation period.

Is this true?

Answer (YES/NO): NO